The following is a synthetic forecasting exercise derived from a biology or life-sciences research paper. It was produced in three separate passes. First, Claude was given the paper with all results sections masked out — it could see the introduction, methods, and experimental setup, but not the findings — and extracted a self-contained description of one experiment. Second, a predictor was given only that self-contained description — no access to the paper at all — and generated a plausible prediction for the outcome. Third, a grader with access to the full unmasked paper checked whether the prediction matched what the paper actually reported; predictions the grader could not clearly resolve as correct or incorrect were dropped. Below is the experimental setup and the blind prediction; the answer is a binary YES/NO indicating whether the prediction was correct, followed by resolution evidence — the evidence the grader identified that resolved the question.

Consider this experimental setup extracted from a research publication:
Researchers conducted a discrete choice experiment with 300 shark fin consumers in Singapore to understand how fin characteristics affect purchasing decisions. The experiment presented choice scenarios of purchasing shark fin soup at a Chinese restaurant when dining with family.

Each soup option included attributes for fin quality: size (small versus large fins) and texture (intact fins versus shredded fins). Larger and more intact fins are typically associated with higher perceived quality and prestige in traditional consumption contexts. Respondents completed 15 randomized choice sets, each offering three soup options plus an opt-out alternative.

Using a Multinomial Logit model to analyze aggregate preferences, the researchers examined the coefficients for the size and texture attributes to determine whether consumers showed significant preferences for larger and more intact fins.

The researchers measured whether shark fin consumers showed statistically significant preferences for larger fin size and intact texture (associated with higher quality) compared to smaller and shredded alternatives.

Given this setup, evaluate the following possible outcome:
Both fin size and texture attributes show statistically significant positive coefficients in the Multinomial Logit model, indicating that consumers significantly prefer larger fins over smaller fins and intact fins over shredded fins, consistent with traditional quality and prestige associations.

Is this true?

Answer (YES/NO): NO